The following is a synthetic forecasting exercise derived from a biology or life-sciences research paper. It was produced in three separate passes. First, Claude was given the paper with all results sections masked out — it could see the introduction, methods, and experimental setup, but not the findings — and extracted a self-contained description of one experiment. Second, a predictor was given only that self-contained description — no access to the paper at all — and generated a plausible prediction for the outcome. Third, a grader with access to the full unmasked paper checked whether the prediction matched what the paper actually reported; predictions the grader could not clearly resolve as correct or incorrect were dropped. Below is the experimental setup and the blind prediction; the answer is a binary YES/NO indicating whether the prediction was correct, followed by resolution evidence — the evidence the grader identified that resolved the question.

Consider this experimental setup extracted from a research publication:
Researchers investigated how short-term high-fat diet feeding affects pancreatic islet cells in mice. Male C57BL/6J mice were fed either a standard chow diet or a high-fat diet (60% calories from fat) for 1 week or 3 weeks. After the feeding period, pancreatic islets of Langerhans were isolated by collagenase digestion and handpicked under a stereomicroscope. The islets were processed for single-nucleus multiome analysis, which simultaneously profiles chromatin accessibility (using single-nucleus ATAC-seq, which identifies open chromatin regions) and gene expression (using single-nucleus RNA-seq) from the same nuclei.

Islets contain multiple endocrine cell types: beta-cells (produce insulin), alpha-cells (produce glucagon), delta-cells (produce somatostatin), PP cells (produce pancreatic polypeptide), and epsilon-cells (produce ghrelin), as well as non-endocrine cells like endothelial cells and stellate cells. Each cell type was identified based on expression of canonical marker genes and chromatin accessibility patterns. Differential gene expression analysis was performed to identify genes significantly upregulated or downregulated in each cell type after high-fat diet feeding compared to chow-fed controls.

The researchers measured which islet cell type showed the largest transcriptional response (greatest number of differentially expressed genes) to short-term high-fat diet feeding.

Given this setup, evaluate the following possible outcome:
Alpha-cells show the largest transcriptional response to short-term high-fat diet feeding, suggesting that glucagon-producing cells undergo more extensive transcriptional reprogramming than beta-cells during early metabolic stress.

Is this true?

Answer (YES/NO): NO